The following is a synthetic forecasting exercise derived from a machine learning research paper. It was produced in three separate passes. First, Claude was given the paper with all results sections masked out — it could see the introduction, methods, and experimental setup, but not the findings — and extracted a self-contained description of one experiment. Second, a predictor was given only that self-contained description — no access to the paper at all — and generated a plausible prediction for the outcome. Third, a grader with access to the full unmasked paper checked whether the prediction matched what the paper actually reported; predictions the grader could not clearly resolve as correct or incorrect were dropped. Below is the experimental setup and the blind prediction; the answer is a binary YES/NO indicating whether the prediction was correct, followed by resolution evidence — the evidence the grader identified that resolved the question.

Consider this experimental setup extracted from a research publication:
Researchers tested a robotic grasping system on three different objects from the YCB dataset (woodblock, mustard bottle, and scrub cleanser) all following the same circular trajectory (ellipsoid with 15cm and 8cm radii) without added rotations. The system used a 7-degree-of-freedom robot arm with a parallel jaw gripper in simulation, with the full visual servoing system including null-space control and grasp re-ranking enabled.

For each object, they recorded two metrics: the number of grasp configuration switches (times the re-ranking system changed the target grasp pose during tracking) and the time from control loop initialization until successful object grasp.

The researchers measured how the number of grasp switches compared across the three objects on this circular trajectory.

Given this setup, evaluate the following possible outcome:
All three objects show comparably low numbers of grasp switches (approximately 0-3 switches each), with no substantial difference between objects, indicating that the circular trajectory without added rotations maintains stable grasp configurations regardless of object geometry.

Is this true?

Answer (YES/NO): NO